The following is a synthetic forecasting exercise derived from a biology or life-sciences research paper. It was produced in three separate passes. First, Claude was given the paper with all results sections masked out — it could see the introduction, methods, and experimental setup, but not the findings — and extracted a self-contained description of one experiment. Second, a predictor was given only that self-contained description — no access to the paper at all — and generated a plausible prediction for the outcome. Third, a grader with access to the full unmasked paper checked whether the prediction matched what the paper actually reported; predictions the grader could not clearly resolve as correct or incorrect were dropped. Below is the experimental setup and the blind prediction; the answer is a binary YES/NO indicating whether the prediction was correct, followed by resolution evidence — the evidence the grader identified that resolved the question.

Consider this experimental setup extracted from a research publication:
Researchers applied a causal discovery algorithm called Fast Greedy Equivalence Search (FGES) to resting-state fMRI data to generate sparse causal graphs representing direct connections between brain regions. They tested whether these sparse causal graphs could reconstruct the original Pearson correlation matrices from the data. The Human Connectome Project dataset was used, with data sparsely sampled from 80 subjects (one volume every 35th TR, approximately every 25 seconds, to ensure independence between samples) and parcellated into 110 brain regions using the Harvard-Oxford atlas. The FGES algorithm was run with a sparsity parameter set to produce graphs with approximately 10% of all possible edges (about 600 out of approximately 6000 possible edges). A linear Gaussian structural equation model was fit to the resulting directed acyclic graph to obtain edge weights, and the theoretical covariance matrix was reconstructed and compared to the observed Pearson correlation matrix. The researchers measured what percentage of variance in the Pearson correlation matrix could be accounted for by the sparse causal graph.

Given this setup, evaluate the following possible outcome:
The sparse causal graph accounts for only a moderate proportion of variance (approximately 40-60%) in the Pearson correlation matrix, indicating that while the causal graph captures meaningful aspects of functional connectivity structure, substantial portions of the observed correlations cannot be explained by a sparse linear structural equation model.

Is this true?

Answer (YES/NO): NO